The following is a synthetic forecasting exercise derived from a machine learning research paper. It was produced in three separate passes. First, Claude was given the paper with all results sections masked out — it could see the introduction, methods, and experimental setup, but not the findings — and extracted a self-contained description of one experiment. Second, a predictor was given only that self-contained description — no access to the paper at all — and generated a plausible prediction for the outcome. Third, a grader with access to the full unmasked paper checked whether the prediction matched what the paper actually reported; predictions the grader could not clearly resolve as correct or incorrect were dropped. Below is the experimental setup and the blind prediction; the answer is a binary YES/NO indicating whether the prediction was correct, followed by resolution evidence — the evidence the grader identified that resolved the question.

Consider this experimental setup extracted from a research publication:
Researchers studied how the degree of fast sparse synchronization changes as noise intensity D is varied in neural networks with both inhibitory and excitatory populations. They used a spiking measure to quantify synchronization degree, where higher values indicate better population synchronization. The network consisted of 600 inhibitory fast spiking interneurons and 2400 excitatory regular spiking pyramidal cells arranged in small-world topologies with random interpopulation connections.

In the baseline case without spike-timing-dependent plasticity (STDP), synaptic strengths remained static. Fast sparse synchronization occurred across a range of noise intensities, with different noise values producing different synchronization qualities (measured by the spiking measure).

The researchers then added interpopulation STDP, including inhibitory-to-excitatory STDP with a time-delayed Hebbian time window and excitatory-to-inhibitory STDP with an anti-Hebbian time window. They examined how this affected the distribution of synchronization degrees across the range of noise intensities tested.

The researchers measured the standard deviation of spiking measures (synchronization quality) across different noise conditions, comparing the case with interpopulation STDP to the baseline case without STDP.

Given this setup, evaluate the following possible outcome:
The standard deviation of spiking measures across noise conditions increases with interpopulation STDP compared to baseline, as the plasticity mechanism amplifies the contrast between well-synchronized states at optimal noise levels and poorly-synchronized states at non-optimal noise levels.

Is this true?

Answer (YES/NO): NO